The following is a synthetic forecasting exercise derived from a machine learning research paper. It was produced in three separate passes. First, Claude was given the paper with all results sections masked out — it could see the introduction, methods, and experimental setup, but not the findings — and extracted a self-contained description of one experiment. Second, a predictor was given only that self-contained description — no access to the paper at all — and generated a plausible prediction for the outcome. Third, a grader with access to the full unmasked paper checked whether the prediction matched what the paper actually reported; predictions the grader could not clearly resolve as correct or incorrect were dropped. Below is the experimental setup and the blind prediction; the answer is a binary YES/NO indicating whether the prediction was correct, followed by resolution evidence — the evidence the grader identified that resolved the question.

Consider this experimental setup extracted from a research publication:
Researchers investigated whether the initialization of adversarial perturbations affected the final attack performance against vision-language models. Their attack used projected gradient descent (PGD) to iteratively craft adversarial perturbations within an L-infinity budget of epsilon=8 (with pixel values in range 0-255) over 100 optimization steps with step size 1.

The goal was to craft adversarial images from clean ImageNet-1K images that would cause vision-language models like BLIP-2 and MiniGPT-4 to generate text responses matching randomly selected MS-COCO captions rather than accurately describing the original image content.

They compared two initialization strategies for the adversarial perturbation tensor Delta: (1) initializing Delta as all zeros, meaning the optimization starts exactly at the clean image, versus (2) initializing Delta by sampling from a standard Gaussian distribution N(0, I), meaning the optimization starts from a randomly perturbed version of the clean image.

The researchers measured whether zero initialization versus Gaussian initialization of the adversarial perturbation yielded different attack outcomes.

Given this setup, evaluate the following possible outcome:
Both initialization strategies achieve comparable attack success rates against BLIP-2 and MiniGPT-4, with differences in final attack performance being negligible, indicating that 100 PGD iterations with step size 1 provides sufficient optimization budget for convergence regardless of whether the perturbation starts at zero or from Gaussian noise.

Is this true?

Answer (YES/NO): YES